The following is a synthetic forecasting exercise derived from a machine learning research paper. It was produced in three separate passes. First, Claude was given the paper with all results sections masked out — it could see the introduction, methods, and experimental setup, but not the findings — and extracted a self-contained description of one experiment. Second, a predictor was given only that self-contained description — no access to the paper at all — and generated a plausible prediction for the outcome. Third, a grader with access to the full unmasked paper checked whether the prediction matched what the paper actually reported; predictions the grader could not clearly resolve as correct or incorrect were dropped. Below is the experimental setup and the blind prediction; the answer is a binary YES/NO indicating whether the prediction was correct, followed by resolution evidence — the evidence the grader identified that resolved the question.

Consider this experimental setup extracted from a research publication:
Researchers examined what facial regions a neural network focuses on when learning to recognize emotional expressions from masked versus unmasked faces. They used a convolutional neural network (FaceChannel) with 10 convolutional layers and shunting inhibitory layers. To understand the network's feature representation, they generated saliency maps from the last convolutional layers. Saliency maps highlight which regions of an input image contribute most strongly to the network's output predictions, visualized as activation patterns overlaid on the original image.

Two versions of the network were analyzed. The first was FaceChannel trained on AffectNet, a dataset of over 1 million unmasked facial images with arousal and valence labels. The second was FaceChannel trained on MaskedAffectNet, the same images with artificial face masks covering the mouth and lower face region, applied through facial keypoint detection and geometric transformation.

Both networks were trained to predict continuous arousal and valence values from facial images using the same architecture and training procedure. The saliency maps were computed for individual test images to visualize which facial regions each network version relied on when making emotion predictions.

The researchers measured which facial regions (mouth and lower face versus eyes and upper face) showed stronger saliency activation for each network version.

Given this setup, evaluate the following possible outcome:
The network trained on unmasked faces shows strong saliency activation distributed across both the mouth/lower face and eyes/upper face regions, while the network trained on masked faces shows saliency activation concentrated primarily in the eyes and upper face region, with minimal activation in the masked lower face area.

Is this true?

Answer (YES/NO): NO